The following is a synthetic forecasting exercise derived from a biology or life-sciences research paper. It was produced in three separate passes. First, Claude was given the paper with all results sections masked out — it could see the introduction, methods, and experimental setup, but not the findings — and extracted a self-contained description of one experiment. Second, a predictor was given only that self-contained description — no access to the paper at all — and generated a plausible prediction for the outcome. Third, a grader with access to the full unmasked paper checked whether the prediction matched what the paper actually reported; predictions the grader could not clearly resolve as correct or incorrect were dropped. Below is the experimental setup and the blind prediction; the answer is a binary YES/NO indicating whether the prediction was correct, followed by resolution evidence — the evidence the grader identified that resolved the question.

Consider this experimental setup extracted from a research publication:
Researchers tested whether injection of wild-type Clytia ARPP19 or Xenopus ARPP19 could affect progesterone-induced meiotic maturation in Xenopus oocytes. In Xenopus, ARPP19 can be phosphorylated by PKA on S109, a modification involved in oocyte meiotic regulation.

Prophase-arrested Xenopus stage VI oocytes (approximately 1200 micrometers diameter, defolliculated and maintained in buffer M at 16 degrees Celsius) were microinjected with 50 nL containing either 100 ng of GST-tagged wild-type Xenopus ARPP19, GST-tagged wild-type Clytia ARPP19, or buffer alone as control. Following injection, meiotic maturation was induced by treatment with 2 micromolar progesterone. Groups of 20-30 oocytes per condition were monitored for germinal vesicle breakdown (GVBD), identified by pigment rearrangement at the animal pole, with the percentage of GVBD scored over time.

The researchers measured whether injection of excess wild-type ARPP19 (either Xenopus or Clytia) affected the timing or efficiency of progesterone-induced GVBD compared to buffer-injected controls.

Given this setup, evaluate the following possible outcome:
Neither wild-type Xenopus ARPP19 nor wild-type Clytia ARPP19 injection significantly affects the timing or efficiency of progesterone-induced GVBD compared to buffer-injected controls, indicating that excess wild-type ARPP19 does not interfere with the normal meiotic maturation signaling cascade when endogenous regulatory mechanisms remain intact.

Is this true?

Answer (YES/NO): NO